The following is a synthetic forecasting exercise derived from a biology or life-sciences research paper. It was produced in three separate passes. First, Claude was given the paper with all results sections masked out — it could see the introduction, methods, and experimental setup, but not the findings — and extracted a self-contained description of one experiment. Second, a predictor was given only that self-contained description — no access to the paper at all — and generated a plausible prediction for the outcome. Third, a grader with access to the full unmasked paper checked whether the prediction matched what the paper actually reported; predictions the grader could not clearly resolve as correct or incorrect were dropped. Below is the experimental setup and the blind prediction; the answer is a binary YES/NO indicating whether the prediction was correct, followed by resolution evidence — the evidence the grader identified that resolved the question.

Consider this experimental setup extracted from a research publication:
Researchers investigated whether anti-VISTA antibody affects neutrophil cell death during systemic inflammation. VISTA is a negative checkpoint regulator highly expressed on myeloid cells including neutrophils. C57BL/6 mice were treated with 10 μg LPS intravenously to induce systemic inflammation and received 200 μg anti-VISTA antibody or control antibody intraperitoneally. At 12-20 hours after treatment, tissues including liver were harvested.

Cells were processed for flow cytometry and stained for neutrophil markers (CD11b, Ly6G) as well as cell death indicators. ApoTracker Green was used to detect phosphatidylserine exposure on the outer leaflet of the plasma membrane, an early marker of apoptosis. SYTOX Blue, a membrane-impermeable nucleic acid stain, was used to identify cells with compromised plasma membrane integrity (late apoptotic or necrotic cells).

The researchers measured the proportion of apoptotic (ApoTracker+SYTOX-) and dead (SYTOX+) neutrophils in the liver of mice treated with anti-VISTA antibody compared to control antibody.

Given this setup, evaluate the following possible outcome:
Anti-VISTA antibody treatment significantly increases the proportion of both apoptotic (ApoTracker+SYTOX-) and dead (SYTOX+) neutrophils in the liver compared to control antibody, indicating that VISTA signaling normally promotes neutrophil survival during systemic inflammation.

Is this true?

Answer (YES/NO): NO